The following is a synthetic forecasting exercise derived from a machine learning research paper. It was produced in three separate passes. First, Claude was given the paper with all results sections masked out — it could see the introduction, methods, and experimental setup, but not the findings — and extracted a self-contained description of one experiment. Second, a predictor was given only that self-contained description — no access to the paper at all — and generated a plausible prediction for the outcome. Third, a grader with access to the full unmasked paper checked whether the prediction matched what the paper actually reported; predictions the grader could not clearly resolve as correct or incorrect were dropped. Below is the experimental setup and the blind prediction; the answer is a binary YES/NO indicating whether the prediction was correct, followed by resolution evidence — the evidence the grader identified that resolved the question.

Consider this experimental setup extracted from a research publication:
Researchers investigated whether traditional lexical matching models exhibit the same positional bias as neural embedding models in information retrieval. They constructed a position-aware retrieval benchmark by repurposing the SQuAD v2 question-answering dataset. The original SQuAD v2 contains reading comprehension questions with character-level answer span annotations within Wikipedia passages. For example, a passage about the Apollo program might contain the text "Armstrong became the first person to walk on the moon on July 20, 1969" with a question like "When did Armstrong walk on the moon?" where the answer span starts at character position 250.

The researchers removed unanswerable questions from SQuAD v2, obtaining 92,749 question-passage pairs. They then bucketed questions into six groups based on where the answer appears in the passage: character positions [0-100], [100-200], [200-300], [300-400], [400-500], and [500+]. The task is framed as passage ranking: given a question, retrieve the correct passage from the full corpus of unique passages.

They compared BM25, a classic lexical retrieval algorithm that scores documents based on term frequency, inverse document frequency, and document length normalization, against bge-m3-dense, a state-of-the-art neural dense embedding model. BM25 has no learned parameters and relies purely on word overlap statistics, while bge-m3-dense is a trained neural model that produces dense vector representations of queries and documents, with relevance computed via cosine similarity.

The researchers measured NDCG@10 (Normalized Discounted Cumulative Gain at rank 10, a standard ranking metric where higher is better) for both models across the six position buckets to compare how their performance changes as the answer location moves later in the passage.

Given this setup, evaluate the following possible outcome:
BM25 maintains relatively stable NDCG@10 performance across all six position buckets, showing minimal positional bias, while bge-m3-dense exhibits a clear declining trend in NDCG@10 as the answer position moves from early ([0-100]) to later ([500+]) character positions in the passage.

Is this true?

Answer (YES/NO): YES